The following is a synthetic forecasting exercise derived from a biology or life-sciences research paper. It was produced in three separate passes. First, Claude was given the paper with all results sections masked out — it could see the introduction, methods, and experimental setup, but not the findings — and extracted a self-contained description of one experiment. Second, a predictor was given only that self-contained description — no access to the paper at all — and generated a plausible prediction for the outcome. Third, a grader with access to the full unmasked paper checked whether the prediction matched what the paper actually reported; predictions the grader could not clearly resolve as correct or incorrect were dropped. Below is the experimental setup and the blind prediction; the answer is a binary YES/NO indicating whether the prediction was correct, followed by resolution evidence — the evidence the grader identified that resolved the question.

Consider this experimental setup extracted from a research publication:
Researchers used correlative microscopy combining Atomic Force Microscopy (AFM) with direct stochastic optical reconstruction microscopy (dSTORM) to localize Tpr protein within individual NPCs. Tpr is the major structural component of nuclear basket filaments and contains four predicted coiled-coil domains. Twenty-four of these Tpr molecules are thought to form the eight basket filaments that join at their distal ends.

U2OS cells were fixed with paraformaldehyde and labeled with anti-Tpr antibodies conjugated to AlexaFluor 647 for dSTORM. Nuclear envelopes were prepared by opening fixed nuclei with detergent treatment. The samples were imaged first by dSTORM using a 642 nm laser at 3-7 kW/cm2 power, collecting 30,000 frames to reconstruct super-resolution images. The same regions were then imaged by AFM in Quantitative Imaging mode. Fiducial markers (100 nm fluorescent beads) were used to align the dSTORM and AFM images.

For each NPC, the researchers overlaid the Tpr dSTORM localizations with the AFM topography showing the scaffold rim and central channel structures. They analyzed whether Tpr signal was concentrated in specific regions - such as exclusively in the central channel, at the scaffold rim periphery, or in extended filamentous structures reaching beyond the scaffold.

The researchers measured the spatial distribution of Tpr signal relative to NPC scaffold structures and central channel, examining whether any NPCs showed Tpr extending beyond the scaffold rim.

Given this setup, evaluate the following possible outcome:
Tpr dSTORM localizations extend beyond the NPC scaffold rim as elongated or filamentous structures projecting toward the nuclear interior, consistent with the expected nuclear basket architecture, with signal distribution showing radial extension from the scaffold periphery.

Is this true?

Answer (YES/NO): NO